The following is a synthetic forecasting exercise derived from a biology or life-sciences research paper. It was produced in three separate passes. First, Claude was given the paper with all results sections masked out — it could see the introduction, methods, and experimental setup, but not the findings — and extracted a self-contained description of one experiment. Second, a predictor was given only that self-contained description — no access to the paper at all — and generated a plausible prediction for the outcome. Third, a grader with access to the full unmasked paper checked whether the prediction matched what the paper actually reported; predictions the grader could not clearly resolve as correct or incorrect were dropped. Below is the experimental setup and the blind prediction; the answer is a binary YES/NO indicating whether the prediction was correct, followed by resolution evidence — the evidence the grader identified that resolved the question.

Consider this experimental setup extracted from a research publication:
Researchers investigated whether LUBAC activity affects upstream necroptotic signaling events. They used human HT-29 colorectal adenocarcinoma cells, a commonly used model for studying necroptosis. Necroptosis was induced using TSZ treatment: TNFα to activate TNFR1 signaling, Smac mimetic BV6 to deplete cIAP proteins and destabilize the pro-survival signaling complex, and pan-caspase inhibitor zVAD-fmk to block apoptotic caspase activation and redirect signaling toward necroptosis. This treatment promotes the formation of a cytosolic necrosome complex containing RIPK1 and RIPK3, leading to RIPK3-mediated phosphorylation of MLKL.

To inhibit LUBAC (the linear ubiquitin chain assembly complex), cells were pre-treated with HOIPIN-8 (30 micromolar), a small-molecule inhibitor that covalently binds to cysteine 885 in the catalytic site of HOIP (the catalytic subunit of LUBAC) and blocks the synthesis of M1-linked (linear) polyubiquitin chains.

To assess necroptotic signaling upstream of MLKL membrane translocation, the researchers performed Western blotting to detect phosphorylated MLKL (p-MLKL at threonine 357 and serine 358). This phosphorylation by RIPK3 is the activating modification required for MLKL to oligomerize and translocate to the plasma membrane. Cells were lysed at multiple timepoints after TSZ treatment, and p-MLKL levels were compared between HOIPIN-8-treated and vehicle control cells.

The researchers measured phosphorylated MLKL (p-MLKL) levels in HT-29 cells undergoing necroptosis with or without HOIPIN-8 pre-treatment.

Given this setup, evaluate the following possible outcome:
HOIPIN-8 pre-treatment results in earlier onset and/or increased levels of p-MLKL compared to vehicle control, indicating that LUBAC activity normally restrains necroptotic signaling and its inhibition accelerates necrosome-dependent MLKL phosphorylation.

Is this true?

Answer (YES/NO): NO